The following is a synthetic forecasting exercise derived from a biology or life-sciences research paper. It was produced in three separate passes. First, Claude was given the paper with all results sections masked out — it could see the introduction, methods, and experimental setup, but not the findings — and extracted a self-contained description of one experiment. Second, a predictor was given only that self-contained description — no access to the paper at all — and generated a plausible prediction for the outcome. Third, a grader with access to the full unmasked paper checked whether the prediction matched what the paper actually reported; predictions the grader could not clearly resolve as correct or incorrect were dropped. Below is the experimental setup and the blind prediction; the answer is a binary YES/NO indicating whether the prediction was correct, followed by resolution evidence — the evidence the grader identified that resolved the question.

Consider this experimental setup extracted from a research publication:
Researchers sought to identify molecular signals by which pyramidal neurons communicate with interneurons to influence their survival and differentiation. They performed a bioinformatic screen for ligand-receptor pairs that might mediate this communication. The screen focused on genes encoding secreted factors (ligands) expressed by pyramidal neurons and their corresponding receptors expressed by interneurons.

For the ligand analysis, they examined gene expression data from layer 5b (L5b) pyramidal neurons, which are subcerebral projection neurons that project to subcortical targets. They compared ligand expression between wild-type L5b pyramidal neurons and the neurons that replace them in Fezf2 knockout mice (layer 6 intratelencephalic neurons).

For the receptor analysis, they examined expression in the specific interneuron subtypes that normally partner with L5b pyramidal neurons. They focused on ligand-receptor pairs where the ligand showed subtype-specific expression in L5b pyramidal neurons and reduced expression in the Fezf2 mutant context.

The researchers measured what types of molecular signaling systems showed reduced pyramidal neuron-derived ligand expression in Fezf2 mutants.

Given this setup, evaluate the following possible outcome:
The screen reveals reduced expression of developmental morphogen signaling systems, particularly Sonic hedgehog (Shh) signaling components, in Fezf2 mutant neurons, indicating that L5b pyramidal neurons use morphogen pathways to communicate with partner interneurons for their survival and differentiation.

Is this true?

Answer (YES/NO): NO